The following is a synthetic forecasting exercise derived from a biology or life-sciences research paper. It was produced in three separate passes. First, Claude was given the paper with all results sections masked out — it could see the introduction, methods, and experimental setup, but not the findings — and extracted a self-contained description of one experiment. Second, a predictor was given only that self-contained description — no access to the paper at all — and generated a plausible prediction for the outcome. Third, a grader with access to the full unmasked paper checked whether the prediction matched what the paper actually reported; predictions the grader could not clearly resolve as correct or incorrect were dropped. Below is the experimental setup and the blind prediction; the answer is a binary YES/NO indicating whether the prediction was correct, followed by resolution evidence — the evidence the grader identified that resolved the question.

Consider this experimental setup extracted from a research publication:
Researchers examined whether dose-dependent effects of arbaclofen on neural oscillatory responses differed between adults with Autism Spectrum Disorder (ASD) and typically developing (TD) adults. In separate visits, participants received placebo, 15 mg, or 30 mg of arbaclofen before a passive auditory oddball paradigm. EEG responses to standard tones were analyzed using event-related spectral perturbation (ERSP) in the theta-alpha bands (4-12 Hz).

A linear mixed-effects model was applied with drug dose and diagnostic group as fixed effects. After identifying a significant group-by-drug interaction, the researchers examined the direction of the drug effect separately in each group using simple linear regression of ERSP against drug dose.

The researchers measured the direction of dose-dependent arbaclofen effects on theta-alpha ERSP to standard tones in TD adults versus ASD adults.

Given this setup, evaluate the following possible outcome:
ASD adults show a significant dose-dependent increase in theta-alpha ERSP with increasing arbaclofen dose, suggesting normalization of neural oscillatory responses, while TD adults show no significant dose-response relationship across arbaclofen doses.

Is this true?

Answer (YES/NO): NO